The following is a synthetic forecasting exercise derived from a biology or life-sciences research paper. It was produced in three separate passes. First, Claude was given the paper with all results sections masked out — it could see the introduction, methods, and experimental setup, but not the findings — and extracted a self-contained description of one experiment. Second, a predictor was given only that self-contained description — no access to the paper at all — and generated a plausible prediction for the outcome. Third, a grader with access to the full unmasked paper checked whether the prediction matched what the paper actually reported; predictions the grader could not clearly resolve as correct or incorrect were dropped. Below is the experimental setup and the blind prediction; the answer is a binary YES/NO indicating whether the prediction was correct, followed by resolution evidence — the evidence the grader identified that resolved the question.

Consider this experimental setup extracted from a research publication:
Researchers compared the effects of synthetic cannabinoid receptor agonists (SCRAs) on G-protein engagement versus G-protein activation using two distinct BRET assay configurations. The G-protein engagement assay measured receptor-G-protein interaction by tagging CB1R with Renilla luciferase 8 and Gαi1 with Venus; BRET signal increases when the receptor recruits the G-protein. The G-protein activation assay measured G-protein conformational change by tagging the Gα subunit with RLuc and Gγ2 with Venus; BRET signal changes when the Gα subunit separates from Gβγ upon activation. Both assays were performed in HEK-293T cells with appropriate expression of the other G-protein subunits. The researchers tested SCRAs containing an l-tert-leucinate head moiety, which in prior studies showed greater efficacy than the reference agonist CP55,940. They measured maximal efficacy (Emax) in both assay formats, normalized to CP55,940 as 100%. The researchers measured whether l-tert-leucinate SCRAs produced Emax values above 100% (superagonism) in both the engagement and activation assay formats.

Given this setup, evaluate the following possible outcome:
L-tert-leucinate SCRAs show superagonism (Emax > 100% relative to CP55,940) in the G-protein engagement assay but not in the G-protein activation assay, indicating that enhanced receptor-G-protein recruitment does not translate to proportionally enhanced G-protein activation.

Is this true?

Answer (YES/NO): NO